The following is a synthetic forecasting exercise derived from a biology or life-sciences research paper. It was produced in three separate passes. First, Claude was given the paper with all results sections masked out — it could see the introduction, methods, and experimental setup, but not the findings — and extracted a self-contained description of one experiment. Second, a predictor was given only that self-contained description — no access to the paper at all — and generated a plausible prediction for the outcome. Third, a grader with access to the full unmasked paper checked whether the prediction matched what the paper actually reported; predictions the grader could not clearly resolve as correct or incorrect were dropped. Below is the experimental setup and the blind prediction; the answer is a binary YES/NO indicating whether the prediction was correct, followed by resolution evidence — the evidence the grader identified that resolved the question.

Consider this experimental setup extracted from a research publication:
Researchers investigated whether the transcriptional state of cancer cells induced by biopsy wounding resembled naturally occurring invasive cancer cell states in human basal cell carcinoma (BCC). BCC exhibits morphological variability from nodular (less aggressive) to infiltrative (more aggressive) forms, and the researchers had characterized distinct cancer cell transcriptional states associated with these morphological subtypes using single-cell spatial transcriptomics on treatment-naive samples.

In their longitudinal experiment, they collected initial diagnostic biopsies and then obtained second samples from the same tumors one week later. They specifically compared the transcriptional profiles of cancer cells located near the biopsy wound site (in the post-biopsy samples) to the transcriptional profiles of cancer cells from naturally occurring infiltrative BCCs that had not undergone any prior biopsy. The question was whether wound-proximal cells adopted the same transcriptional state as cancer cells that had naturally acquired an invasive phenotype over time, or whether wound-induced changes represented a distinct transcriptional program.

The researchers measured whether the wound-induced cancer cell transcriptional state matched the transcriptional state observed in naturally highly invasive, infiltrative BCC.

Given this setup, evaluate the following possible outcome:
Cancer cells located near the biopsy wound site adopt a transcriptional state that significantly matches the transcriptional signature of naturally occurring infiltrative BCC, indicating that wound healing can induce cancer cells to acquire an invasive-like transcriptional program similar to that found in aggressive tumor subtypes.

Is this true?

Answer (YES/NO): YES